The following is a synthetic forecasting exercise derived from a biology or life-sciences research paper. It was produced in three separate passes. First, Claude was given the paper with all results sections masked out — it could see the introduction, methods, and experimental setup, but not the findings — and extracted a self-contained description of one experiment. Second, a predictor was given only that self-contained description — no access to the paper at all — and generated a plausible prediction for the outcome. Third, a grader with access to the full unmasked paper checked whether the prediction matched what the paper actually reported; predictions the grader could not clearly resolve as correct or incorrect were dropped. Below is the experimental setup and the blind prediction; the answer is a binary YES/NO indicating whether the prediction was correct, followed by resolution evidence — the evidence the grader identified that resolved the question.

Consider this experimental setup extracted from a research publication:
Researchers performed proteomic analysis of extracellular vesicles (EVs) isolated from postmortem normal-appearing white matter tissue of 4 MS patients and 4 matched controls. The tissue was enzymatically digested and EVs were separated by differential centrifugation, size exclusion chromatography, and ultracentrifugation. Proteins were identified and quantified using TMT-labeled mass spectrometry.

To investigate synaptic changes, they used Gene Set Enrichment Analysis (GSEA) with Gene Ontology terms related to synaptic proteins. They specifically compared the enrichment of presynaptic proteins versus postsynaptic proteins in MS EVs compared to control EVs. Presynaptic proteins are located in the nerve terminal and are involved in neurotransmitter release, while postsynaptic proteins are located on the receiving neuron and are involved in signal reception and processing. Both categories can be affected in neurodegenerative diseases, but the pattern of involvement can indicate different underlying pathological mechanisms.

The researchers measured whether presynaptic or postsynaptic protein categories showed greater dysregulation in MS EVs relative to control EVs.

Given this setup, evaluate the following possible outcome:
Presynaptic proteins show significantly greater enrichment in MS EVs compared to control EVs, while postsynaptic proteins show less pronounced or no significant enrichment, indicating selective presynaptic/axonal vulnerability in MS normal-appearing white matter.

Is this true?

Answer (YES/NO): NO